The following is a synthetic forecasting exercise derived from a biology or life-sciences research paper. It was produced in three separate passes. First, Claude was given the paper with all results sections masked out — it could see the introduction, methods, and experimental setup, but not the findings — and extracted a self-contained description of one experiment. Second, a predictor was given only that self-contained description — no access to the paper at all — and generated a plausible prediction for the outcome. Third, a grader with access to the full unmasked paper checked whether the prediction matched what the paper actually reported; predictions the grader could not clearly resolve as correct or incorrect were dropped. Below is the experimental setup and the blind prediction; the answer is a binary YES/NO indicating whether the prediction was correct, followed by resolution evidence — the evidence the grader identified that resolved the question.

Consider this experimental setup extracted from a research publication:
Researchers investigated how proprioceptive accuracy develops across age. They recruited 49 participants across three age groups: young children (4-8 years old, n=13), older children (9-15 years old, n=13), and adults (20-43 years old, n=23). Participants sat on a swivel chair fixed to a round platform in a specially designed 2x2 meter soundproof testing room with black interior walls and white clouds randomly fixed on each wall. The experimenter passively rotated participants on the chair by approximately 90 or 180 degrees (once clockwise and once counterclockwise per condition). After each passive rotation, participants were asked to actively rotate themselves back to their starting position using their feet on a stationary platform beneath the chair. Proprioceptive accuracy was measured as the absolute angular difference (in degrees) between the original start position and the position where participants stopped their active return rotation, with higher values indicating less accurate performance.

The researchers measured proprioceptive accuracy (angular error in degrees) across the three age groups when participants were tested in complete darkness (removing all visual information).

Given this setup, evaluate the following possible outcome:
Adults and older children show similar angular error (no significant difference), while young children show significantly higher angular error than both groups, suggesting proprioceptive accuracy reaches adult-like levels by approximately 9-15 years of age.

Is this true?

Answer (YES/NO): YES